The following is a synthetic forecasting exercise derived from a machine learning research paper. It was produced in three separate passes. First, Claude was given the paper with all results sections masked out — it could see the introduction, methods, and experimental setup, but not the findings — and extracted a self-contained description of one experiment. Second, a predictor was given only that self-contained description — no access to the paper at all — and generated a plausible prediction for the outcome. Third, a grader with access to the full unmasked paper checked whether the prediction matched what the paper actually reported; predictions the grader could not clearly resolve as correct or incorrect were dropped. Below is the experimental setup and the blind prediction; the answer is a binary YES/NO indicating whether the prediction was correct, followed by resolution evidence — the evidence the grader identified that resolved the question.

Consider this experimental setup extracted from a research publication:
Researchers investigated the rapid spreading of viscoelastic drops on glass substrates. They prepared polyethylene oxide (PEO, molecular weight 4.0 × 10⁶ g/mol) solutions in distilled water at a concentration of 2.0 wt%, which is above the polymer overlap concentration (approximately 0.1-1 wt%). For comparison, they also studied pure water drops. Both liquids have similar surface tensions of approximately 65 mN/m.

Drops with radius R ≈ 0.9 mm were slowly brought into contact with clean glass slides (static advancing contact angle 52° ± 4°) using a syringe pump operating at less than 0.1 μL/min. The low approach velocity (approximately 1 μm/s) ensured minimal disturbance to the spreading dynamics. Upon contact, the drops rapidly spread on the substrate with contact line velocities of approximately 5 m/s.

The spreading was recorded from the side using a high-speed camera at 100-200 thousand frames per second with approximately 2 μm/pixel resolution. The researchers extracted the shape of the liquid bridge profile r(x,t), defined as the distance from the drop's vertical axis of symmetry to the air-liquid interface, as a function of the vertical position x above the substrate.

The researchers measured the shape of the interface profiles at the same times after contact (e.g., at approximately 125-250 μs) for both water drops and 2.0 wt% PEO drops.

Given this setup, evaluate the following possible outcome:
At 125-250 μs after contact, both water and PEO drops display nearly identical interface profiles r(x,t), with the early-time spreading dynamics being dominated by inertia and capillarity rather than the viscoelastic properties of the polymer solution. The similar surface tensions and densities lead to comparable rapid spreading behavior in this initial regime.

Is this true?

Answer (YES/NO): NO